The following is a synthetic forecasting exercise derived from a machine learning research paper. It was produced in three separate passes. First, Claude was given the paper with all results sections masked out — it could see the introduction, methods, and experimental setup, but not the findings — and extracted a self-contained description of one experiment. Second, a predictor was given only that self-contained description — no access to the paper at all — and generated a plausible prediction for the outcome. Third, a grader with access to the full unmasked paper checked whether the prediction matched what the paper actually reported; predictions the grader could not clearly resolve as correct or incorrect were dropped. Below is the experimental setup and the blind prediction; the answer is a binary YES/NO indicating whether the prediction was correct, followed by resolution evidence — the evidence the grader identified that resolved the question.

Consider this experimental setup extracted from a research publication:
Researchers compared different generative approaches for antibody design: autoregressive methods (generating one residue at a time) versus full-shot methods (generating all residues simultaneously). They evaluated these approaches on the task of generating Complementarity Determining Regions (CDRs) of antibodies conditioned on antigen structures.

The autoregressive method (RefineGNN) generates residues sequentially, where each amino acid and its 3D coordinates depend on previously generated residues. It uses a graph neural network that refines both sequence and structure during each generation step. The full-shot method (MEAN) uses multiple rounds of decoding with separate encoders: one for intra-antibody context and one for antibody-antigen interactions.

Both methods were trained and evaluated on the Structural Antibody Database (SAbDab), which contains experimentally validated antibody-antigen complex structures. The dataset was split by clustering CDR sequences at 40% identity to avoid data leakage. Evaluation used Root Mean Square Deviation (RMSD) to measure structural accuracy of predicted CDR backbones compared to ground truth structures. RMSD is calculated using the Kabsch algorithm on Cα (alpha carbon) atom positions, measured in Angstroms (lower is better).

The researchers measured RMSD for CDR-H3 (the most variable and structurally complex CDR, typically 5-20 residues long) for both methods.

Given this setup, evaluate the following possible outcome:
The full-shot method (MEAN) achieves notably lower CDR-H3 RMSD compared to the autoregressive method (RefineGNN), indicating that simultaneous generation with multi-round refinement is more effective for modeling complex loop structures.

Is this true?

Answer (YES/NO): YES